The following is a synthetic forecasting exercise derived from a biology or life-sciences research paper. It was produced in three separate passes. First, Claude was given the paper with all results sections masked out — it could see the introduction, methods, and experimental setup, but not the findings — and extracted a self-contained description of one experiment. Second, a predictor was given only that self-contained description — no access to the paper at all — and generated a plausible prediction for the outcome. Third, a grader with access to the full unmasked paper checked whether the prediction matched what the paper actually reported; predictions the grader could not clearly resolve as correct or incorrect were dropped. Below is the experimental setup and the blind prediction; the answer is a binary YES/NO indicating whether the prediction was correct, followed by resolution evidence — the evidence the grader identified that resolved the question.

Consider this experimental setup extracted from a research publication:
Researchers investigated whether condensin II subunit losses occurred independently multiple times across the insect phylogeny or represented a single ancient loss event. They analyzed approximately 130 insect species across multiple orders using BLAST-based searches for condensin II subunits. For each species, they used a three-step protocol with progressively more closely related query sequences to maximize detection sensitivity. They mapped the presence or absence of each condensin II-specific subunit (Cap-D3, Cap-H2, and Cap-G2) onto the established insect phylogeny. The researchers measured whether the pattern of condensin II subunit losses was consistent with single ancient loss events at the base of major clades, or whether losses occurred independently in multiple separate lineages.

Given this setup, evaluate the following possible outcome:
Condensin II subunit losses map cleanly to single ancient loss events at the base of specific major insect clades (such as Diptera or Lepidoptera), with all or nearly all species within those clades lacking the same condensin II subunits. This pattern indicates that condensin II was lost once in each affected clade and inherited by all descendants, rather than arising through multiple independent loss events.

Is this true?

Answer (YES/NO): NO